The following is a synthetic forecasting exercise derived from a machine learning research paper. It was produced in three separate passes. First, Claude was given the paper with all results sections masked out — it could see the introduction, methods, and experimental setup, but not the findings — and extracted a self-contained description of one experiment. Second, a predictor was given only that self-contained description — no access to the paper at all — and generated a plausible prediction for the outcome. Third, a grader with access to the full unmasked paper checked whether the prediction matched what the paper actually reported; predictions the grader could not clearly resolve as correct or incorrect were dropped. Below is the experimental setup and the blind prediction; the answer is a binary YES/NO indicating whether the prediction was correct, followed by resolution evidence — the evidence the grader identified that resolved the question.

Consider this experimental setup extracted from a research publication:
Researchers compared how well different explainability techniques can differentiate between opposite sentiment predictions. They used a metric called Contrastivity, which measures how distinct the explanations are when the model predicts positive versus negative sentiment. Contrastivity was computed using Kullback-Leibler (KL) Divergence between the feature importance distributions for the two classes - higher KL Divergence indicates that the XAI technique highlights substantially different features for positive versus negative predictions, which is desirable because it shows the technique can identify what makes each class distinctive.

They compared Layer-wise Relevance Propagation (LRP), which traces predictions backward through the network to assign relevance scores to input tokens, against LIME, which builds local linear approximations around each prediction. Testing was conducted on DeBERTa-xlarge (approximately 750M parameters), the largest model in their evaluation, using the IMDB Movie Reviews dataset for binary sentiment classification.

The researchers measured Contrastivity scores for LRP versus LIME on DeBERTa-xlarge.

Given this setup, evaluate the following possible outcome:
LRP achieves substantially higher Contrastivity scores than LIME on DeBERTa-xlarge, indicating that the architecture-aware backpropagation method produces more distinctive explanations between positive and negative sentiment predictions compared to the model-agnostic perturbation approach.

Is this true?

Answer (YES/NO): YES